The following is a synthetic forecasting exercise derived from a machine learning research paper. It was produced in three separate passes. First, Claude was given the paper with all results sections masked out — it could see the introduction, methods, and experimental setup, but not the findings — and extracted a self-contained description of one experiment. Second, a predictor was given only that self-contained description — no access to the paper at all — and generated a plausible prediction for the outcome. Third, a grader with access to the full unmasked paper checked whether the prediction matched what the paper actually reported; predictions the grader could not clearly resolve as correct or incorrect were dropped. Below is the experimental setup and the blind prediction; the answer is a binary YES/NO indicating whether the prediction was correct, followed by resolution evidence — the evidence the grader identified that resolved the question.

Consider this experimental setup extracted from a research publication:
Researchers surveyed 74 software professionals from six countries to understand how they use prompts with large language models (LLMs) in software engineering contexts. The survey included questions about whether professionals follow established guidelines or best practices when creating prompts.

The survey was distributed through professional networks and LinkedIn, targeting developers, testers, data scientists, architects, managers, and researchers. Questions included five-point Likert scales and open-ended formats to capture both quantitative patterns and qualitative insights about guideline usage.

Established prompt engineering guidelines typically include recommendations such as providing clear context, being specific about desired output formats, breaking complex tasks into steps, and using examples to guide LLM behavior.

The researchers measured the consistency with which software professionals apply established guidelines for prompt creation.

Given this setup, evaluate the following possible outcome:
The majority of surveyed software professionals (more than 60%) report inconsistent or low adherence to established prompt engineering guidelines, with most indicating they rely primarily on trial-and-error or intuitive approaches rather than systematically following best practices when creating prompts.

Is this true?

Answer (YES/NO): YES